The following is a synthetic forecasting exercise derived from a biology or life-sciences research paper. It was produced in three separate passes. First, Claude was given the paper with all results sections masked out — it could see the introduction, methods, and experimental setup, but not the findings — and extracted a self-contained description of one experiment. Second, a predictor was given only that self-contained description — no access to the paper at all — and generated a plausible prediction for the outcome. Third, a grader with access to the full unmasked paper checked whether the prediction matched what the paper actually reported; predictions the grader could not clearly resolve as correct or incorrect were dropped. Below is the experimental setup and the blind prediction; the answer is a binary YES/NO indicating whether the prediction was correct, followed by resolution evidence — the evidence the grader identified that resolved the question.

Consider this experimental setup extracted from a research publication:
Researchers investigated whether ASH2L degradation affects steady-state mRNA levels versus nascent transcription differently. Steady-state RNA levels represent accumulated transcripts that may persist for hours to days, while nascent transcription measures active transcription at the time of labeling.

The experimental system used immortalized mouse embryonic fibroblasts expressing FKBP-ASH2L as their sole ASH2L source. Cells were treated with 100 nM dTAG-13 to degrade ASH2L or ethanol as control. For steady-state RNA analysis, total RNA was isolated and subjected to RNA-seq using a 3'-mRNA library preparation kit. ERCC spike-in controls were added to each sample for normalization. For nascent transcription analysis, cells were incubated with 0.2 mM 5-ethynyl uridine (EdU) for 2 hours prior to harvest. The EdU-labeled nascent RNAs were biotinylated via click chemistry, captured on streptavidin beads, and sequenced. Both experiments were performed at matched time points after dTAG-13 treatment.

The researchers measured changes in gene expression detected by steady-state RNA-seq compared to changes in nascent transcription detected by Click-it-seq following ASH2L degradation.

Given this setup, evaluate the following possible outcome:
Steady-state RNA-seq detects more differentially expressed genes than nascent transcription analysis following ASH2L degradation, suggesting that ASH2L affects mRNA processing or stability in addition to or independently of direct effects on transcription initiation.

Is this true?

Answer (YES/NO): NO